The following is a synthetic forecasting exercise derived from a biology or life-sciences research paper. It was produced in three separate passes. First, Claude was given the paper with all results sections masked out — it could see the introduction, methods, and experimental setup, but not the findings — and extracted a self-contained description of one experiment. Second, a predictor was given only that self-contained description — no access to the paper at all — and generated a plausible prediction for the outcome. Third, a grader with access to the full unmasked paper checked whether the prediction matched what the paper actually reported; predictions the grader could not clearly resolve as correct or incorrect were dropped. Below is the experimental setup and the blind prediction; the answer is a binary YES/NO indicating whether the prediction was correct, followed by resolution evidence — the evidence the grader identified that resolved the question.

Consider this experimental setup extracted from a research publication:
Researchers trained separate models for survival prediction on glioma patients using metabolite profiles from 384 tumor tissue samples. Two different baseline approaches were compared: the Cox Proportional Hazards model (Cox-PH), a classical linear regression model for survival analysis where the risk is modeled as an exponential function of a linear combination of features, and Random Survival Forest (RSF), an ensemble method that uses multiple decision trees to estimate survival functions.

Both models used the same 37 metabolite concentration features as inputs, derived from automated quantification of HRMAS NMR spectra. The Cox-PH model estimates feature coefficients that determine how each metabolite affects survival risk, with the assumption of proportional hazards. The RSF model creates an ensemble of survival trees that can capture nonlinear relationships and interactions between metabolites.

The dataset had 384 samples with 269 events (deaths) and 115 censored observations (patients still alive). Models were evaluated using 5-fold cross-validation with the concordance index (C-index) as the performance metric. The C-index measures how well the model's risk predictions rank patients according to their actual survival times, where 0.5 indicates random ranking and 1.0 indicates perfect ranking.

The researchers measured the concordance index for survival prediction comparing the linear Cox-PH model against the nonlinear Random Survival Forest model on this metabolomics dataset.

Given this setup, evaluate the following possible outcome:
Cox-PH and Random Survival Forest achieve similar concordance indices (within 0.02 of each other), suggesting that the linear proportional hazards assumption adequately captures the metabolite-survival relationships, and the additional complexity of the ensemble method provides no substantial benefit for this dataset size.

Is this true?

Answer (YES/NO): NO